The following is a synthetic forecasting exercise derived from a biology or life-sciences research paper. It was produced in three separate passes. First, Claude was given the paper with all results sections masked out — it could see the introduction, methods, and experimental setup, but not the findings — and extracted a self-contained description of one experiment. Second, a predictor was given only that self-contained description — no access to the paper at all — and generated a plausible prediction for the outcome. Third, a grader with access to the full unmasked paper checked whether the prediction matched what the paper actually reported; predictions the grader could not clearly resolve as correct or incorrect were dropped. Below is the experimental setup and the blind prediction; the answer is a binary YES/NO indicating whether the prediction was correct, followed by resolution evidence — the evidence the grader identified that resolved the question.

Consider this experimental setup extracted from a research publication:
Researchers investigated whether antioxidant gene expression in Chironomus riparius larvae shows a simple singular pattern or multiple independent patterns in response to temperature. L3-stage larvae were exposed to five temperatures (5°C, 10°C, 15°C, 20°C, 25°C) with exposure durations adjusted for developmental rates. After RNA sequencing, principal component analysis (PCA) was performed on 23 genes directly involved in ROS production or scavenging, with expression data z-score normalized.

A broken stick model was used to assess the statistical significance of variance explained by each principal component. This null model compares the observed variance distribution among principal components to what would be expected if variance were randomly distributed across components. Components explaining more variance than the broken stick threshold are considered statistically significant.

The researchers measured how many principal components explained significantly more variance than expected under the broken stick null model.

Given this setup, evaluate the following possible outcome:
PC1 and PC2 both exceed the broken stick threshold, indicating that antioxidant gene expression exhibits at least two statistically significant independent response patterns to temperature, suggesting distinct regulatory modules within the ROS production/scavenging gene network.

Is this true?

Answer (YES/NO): YES